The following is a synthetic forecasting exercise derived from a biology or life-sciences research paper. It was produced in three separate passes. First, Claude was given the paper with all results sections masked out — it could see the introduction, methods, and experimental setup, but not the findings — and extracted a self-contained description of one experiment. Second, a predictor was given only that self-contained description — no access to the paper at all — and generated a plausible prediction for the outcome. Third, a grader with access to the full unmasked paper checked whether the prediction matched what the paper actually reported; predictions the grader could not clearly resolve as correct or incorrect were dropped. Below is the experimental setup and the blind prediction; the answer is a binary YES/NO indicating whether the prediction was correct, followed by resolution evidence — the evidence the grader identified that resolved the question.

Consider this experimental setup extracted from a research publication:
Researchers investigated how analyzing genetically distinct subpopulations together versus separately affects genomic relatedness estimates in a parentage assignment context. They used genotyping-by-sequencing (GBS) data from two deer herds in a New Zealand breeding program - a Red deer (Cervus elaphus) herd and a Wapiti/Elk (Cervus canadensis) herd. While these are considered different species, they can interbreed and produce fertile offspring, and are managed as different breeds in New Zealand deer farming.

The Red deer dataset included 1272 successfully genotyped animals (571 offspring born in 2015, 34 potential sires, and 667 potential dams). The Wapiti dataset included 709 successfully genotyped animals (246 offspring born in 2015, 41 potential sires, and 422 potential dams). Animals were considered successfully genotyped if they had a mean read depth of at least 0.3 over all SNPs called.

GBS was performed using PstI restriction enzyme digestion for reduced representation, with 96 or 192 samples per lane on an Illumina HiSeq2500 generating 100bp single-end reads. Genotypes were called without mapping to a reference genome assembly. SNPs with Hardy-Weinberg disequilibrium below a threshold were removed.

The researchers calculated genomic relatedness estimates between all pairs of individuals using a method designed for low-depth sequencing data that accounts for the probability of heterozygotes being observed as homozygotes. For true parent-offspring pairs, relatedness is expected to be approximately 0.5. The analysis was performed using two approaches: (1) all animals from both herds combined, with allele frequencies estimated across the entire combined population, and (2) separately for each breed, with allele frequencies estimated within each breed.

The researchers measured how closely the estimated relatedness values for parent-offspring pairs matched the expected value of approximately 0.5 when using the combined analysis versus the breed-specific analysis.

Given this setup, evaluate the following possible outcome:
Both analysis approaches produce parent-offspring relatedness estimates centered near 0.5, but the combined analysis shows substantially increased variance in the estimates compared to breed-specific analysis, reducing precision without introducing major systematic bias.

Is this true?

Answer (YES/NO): NO